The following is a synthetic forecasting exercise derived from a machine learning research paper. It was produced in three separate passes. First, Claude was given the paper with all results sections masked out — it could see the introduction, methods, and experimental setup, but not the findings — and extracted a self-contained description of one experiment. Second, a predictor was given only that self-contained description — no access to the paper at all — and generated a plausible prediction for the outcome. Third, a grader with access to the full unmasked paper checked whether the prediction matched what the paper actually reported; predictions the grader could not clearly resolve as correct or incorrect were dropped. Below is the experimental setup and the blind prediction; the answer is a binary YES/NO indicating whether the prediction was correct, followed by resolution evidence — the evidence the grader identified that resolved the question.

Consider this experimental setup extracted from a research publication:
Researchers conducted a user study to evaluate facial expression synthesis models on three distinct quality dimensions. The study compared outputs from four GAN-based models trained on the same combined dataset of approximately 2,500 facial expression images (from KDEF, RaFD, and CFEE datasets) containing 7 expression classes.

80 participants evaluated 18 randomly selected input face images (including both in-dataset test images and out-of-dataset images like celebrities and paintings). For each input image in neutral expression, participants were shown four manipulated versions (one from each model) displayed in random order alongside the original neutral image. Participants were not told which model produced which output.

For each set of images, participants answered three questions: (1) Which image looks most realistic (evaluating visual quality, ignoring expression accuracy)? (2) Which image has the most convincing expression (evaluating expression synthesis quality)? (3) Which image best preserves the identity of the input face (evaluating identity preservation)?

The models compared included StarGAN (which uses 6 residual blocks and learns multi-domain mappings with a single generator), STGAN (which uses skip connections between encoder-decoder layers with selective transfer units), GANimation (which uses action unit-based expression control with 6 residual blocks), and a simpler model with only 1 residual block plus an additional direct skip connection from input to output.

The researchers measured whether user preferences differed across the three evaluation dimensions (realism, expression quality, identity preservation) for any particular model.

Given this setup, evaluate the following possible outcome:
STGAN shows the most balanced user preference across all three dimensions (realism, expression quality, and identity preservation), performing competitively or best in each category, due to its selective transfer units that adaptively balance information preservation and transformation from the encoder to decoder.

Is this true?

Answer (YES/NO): NO